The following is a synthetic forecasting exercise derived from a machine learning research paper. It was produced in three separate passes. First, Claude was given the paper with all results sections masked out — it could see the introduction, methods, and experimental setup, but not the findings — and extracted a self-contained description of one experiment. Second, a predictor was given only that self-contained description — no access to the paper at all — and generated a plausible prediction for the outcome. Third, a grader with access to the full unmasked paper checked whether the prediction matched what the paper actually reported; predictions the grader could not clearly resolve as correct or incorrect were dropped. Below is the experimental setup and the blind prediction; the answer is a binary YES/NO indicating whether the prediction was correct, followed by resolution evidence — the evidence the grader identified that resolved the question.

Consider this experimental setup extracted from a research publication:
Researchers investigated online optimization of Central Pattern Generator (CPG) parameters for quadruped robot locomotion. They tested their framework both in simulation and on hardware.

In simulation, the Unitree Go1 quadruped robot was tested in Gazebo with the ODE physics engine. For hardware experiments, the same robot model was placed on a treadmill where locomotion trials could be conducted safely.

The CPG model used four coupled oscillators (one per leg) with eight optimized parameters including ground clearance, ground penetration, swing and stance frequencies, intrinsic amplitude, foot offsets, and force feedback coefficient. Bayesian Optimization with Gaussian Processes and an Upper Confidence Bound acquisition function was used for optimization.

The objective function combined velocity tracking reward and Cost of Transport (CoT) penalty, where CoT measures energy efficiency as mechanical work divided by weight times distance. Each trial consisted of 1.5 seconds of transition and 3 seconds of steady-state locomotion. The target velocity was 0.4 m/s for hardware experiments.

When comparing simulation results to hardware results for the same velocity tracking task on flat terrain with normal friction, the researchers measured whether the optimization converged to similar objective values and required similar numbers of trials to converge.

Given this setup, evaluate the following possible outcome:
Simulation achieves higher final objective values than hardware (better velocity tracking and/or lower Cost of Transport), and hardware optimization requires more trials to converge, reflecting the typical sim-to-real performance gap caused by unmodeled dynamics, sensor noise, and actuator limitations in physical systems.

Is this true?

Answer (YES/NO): NO